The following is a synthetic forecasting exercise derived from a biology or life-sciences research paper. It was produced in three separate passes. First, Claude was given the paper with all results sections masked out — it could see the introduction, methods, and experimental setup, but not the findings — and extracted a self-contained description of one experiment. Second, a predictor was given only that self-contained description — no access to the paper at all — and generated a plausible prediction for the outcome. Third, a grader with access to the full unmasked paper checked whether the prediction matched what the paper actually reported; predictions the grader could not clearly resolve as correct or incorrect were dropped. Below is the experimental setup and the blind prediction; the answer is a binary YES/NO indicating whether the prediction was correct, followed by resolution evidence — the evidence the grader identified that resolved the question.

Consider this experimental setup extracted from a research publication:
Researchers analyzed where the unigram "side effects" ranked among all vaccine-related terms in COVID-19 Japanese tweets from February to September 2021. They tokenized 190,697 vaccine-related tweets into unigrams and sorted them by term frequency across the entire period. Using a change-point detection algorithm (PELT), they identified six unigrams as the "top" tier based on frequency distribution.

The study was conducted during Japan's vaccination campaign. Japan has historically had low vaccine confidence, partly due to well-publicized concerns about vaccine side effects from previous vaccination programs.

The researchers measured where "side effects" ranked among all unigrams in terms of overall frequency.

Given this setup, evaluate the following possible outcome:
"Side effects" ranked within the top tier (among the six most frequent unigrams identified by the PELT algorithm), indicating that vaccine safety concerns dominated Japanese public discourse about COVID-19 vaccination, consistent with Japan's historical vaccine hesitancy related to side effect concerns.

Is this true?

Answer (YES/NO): NO